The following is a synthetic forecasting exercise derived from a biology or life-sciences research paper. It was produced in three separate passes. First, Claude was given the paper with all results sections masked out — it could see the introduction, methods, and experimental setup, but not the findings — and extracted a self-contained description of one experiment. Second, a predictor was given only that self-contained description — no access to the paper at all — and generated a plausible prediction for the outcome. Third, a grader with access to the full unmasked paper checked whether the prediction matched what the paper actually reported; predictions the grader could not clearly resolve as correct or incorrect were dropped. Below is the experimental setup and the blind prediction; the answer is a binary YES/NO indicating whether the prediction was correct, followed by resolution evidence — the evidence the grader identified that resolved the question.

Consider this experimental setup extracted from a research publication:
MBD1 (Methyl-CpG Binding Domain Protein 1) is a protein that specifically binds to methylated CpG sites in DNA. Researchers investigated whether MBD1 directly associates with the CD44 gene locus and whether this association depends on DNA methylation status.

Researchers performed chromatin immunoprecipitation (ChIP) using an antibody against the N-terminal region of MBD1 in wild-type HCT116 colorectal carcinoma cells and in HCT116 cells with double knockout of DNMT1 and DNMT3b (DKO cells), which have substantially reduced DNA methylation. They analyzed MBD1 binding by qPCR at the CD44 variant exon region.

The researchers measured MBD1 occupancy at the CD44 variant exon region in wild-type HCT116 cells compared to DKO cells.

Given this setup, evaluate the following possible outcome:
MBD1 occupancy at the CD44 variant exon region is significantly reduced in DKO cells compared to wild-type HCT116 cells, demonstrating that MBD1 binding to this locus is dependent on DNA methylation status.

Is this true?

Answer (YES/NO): YES